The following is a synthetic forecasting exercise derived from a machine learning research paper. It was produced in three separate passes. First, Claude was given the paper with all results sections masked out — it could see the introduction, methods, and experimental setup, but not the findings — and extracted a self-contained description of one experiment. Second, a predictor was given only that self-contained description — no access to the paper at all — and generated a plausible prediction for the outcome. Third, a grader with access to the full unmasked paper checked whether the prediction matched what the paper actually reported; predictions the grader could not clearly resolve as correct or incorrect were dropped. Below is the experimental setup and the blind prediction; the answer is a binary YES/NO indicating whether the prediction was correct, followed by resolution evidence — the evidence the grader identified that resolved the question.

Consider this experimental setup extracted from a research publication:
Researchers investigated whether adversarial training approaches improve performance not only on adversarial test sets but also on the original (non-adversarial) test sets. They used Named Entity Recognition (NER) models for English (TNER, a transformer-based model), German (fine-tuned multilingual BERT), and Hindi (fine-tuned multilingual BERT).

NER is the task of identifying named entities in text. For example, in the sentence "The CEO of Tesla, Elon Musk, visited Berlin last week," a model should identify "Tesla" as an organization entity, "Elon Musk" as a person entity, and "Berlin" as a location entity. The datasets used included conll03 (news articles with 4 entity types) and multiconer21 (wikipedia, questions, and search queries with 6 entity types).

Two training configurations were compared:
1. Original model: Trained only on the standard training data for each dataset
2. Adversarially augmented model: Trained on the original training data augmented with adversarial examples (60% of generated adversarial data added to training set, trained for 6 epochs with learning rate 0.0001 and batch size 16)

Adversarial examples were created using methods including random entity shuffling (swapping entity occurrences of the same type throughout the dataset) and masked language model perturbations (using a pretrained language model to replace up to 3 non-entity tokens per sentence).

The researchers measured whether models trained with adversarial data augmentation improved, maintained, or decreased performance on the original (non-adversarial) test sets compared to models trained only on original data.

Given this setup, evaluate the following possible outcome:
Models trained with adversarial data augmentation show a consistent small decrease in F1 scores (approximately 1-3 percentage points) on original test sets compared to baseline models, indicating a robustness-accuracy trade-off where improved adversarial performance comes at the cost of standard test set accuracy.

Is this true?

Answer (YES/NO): NO